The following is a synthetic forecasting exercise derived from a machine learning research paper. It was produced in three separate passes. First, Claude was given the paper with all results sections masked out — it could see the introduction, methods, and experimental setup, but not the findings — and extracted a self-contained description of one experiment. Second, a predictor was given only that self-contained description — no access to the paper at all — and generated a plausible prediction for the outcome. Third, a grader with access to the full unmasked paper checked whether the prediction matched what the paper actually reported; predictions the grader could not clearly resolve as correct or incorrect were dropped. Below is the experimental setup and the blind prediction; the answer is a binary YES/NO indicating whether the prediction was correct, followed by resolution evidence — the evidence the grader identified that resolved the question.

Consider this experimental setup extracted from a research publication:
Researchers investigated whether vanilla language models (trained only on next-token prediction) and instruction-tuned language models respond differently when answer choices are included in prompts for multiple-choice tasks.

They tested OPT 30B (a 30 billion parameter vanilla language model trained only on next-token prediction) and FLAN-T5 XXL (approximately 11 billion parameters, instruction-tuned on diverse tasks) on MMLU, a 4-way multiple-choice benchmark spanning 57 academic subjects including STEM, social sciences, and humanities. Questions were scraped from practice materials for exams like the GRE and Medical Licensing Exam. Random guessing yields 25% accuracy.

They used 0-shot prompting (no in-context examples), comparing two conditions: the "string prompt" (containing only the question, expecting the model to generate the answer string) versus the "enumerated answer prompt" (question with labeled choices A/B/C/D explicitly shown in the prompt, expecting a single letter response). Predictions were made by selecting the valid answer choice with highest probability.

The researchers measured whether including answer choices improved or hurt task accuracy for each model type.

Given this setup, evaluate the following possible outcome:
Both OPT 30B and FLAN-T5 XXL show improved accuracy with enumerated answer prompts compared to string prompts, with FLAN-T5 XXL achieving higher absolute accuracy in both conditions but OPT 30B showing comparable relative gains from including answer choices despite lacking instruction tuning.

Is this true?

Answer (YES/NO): NO